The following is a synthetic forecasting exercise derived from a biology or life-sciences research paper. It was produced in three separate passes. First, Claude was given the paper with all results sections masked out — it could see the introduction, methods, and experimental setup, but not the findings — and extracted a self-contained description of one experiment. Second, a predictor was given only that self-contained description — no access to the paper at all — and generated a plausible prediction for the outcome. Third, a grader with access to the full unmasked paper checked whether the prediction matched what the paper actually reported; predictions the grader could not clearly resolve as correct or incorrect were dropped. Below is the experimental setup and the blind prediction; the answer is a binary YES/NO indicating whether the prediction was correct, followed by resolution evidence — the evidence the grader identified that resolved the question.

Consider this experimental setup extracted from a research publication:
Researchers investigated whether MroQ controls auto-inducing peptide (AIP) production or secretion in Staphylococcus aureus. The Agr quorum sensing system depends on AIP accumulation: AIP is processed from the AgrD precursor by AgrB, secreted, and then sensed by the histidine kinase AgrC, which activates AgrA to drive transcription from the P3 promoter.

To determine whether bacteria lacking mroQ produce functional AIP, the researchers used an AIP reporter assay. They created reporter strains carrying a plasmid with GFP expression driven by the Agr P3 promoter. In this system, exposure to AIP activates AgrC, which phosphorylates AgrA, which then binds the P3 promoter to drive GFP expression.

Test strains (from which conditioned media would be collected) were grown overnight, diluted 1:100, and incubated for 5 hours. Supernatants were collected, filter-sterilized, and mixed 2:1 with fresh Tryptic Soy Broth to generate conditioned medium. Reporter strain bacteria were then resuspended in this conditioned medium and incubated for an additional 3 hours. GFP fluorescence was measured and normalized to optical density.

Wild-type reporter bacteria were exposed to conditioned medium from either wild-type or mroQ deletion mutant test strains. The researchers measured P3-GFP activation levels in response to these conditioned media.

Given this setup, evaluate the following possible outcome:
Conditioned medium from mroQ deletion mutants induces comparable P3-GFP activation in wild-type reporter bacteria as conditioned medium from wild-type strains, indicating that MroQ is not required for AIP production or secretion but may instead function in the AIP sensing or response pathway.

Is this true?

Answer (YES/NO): NO